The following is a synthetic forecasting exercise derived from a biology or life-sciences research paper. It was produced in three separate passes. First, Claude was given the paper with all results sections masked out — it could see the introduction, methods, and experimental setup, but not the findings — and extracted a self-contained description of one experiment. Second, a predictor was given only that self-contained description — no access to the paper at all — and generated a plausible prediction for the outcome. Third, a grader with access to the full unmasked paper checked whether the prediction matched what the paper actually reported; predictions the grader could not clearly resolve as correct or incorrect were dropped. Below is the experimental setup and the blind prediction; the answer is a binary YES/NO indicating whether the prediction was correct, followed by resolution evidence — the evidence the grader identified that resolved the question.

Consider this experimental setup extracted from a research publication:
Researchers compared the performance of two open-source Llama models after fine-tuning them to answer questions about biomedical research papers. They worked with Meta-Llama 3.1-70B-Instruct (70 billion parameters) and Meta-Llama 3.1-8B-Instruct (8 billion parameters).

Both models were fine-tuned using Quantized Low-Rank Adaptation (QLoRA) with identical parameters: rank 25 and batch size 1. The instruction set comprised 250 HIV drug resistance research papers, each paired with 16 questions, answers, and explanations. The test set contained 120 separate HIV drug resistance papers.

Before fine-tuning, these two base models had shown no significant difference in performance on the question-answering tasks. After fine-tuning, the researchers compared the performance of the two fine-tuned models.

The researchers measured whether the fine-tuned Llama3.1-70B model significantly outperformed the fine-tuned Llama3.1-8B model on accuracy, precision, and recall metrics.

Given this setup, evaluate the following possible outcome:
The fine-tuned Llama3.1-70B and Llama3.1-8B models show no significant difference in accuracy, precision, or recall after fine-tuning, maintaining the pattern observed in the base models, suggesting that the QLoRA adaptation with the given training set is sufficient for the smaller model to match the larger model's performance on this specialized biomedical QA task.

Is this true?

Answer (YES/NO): NO